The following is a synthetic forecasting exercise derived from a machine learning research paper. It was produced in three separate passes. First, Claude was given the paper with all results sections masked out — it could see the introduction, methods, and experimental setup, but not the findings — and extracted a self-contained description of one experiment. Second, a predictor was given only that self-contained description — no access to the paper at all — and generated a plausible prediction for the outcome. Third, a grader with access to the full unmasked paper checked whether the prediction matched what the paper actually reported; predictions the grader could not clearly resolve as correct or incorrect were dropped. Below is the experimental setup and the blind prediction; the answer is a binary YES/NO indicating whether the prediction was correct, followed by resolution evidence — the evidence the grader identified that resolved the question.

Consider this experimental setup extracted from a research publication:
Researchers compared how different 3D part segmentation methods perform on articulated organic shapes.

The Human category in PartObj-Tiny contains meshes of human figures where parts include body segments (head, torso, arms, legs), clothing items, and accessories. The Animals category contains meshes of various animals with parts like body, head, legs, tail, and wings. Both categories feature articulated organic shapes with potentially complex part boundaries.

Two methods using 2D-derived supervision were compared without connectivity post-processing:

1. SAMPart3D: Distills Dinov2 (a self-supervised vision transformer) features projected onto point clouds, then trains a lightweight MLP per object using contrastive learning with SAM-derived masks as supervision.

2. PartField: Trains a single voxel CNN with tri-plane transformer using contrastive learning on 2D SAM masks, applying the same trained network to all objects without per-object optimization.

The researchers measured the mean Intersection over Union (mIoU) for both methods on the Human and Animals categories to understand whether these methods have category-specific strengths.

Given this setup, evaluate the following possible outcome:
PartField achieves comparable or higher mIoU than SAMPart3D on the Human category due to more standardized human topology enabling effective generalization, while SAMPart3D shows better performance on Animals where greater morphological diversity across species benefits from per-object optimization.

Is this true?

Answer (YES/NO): NO